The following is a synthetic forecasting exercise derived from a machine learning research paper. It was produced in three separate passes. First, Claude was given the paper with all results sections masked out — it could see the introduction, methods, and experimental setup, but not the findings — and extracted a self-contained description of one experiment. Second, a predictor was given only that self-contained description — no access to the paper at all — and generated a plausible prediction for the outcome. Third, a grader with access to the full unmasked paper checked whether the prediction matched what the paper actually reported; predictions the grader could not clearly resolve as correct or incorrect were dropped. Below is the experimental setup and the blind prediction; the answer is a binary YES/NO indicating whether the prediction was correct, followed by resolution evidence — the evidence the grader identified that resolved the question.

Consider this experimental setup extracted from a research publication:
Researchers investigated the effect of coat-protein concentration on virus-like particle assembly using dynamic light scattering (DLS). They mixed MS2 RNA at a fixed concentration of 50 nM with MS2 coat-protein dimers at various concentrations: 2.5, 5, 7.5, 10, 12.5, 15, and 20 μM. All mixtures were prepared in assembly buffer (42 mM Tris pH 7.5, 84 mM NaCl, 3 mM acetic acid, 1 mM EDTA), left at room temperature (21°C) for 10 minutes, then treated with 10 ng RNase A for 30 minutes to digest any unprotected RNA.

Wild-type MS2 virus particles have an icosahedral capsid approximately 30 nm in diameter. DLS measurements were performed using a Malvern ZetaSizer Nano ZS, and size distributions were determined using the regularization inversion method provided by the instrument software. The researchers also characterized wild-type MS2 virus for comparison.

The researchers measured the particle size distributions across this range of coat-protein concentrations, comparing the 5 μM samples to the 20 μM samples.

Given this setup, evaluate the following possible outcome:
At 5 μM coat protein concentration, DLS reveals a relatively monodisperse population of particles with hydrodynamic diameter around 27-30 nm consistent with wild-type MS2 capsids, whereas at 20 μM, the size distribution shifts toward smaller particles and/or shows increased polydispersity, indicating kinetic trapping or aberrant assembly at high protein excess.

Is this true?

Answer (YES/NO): NO